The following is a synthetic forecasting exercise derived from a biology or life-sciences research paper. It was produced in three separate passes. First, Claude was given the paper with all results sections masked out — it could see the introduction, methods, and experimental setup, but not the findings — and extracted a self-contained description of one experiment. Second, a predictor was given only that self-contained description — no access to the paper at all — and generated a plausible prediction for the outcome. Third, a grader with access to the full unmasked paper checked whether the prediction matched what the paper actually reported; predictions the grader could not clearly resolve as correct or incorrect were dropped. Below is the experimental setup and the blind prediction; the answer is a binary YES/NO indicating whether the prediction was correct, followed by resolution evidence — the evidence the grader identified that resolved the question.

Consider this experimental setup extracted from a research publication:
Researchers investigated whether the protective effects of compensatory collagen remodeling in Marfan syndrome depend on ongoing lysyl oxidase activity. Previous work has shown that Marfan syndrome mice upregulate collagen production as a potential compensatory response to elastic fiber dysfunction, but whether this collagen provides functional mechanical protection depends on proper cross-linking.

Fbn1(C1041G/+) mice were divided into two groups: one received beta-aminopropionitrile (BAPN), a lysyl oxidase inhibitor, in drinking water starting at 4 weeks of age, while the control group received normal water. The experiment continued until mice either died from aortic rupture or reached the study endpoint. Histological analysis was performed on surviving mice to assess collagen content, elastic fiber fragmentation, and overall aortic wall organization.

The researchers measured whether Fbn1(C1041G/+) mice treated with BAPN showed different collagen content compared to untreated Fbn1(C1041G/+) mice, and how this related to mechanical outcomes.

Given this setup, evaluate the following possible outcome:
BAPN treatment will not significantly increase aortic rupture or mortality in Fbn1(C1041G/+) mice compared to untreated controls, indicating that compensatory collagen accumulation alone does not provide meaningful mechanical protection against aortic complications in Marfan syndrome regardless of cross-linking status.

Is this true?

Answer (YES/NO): NO